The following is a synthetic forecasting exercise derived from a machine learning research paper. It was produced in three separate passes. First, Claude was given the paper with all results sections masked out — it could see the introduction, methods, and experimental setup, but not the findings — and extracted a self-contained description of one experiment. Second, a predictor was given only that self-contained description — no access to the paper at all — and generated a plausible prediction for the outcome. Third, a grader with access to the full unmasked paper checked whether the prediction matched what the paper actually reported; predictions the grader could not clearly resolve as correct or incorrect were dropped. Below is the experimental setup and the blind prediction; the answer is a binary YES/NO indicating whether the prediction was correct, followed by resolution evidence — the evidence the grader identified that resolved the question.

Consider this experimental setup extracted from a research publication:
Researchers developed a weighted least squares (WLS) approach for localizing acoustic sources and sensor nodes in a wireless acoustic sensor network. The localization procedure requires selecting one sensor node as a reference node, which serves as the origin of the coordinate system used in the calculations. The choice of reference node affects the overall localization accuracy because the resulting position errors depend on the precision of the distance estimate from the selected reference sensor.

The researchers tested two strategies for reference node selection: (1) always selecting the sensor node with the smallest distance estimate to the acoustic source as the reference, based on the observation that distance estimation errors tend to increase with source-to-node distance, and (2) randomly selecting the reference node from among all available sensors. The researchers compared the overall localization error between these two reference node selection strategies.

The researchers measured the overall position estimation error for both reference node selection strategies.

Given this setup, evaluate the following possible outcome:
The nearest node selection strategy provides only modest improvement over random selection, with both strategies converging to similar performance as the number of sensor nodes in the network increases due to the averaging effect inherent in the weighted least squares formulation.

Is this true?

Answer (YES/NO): NO